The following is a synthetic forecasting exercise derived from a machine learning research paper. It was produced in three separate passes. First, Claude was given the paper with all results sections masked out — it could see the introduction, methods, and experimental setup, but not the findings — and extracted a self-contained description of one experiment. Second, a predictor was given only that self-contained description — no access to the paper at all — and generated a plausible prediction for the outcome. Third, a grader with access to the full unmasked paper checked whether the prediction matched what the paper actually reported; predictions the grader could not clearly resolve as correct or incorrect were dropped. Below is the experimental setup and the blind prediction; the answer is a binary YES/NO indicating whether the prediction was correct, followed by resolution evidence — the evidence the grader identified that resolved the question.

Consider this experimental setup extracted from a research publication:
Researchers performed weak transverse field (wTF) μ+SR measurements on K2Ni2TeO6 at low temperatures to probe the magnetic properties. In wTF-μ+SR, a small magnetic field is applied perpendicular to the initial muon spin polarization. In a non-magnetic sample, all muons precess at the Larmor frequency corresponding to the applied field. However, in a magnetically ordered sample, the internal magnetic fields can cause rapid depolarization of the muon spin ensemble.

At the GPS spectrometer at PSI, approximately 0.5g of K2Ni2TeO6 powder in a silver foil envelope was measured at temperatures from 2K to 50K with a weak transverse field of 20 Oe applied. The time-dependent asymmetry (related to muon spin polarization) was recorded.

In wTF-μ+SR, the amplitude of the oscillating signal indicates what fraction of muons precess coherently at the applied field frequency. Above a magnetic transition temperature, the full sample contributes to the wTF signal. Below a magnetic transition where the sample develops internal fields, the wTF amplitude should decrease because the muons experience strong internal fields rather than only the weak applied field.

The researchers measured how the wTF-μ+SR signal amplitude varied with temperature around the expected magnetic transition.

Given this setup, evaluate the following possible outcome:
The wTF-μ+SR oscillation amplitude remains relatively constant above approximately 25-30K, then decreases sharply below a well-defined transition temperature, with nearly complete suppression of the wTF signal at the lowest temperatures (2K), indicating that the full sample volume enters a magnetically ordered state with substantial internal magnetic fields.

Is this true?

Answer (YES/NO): NO